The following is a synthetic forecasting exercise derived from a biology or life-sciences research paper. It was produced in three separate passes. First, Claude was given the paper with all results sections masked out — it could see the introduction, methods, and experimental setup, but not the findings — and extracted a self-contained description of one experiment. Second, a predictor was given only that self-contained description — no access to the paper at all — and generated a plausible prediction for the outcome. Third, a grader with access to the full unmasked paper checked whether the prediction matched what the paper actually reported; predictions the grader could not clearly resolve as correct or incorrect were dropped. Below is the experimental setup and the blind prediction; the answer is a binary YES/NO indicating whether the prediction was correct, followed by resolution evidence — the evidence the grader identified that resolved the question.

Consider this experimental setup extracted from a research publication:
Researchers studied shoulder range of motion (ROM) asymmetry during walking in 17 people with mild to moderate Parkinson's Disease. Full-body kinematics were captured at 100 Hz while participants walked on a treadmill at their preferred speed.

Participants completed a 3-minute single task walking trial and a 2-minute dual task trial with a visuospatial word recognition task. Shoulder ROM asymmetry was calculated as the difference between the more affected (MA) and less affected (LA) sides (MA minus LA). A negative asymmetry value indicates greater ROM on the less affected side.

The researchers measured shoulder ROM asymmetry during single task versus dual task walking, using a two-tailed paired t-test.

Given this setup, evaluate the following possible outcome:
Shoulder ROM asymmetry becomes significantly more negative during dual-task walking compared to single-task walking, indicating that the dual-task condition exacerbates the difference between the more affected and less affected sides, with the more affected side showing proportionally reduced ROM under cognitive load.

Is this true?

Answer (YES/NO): NO